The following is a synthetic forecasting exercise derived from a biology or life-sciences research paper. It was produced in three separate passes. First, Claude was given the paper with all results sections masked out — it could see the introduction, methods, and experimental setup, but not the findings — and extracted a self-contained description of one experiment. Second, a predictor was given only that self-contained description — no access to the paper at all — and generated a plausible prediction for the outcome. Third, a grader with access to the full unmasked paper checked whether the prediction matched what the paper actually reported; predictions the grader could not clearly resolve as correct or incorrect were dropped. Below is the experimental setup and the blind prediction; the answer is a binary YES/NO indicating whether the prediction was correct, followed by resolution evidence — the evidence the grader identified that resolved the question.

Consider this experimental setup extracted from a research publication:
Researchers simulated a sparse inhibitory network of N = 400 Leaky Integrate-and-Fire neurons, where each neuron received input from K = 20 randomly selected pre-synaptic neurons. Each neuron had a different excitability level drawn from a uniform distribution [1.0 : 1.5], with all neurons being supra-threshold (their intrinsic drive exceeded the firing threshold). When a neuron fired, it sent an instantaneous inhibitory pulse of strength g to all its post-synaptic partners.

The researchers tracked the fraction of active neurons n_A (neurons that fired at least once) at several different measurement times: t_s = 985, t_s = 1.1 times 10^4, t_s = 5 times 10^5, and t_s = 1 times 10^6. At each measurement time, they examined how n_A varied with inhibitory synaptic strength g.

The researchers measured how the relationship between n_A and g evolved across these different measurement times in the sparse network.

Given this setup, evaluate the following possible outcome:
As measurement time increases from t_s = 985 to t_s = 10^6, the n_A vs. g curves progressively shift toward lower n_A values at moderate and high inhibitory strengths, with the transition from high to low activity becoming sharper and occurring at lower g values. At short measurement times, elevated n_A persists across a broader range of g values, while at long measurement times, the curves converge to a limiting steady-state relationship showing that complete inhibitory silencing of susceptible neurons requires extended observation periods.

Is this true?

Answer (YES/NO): NO